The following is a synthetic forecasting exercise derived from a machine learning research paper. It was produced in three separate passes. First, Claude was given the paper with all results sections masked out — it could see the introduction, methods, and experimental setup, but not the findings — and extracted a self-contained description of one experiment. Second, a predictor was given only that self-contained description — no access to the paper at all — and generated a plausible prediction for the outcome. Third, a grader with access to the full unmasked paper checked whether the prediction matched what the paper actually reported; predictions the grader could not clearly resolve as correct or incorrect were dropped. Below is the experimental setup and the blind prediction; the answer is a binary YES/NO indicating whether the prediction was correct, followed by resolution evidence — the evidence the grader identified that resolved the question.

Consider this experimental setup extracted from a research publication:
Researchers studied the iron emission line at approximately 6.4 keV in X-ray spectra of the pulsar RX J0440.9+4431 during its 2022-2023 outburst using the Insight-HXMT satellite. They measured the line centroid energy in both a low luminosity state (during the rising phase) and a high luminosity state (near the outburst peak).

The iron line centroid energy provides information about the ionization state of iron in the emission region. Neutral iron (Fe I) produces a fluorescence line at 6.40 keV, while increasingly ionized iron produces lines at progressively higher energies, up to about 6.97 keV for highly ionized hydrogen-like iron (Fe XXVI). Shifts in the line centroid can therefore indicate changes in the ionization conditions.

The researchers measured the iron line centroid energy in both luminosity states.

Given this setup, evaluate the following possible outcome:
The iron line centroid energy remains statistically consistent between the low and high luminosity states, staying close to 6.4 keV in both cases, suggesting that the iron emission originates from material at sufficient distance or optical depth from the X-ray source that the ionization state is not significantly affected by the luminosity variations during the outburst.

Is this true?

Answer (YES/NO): YES